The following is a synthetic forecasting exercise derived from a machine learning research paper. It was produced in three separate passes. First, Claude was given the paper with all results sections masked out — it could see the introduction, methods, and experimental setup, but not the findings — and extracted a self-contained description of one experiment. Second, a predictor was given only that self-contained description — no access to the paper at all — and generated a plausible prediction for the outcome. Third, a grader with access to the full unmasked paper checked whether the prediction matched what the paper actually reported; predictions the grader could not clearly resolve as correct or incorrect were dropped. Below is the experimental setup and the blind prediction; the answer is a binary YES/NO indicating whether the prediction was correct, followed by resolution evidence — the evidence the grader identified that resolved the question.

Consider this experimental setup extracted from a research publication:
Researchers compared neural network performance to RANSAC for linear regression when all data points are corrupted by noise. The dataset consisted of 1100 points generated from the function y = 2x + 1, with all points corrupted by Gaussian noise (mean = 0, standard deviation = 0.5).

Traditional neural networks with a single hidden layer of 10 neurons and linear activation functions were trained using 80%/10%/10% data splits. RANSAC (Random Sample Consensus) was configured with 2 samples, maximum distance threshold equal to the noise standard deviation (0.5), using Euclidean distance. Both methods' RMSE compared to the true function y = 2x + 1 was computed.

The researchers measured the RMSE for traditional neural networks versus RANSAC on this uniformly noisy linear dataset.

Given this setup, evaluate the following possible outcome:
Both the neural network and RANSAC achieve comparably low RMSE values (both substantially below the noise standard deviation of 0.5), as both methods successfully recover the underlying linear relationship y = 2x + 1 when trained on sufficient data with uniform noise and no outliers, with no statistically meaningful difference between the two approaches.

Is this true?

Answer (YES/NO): NO